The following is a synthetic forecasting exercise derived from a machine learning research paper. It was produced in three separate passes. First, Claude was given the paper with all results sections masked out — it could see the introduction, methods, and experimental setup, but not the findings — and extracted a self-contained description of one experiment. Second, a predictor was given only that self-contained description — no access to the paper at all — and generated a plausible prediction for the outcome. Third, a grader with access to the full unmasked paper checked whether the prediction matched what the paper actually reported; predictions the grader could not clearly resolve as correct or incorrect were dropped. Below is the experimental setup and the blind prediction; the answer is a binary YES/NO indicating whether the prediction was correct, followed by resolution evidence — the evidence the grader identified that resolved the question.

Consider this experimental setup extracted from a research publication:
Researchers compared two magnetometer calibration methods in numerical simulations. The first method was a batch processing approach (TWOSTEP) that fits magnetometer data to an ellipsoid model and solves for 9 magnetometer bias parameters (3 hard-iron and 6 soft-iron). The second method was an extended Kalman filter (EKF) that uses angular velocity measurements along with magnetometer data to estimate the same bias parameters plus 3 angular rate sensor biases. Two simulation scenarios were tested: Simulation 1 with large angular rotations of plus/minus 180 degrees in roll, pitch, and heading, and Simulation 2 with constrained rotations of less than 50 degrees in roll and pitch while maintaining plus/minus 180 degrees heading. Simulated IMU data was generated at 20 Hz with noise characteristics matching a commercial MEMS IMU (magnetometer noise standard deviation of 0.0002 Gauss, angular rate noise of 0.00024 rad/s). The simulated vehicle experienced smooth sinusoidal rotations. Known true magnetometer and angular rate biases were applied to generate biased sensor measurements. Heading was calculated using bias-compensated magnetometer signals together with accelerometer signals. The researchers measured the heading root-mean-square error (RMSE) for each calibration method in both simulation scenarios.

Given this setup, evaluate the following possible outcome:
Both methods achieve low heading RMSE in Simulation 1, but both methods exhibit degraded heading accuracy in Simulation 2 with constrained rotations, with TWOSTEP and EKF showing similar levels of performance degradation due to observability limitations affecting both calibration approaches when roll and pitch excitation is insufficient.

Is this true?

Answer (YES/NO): NO